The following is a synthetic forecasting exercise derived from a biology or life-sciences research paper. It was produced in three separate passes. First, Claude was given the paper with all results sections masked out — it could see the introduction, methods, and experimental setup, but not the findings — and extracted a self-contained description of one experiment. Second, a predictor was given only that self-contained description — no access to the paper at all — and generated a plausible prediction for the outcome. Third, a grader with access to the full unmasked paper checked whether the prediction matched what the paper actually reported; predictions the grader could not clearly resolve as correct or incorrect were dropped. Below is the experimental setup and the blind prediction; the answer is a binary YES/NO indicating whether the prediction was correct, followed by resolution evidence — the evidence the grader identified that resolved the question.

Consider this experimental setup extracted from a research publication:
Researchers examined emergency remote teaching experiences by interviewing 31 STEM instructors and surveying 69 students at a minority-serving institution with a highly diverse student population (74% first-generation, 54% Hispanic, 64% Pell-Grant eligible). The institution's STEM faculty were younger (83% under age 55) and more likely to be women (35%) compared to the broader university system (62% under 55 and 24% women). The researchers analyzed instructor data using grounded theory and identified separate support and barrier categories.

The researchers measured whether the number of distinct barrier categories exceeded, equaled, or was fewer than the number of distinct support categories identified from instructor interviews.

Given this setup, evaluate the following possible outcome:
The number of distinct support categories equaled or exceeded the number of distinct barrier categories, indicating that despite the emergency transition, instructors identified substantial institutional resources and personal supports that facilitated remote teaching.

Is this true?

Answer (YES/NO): NO